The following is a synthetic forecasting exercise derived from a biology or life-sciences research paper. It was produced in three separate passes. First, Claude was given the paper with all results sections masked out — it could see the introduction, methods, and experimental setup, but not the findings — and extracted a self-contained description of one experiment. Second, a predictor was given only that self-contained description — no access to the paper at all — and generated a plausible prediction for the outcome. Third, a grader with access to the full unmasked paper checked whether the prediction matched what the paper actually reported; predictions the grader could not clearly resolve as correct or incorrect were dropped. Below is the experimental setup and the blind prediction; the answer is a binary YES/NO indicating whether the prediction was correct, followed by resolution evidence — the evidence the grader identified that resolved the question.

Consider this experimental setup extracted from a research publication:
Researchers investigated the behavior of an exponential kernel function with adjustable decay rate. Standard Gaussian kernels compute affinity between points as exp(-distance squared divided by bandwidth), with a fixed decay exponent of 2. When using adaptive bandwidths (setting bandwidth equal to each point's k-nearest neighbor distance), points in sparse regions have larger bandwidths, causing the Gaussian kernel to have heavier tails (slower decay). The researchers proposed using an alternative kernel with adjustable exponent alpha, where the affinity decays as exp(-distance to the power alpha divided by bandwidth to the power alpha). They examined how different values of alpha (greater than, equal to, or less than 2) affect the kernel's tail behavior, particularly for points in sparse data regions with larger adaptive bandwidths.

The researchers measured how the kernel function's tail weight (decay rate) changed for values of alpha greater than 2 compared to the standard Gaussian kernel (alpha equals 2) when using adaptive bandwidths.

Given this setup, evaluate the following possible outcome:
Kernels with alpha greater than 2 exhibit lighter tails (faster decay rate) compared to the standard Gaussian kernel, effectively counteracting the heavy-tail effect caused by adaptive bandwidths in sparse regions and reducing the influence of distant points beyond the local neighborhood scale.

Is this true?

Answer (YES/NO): YES